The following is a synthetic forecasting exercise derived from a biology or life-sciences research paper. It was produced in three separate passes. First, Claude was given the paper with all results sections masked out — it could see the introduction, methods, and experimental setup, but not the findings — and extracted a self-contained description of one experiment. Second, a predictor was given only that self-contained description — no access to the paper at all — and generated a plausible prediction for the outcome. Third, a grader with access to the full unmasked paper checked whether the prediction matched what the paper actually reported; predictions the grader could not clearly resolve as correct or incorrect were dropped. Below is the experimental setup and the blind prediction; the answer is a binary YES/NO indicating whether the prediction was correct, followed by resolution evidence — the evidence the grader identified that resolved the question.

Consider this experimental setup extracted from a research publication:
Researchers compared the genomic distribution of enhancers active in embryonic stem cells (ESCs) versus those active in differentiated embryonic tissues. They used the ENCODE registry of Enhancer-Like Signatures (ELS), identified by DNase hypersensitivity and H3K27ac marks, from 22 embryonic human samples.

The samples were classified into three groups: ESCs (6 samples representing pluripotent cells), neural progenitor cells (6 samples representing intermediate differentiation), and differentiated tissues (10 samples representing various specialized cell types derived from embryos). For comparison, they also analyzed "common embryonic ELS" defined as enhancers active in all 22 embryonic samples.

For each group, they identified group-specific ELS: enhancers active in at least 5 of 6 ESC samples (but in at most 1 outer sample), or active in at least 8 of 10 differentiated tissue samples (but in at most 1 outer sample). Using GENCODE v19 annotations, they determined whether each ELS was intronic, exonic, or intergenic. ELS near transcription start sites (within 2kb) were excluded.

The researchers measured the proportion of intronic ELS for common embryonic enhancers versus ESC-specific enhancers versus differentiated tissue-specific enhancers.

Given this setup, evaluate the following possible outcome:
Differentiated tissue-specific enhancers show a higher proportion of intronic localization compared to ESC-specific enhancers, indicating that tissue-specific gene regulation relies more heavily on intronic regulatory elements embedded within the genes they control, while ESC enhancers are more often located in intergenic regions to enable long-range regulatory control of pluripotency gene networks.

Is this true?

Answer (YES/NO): YES